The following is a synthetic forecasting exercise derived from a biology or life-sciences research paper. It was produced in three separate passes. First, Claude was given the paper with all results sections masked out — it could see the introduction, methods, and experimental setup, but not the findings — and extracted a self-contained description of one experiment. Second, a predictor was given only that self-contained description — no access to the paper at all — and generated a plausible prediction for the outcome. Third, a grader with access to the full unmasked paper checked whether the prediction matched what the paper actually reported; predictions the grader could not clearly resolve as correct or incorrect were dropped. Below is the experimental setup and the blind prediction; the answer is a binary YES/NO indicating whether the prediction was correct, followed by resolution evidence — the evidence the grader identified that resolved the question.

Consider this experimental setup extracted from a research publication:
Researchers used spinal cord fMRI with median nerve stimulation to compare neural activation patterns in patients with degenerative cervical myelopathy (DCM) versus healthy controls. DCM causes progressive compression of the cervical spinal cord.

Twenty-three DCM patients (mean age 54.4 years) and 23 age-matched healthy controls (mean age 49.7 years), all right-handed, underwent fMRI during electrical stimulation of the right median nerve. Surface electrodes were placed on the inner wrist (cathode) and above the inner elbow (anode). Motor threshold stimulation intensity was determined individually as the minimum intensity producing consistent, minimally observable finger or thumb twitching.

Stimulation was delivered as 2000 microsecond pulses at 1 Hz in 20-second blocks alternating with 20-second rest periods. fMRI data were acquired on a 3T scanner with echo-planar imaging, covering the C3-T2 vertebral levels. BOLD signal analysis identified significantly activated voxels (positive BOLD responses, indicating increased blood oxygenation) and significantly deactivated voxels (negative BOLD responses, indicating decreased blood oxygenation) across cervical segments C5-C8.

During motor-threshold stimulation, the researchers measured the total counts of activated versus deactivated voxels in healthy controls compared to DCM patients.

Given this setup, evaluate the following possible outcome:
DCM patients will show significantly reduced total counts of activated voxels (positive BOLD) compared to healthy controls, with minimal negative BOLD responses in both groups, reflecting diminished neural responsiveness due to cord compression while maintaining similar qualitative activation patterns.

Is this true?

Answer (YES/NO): NO